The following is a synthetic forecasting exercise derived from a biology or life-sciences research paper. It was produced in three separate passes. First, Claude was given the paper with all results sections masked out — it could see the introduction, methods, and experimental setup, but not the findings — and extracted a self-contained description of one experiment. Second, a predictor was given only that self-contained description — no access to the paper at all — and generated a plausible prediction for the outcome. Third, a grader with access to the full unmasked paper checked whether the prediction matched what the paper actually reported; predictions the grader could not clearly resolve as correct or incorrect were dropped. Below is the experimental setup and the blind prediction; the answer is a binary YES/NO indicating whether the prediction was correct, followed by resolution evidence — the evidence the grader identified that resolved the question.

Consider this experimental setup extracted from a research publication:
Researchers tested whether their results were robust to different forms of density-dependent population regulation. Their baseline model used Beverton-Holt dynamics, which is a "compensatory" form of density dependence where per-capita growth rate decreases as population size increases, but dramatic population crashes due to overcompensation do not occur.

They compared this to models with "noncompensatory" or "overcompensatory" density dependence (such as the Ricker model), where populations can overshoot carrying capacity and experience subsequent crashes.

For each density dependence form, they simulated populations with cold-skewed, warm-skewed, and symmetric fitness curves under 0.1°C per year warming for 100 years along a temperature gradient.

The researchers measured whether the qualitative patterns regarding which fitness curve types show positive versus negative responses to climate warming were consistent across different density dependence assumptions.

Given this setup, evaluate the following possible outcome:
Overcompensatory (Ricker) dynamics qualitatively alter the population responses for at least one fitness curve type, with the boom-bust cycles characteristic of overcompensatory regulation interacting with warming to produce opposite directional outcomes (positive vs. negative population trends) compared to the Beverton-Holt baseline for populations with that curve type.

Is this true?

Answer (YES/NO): NO